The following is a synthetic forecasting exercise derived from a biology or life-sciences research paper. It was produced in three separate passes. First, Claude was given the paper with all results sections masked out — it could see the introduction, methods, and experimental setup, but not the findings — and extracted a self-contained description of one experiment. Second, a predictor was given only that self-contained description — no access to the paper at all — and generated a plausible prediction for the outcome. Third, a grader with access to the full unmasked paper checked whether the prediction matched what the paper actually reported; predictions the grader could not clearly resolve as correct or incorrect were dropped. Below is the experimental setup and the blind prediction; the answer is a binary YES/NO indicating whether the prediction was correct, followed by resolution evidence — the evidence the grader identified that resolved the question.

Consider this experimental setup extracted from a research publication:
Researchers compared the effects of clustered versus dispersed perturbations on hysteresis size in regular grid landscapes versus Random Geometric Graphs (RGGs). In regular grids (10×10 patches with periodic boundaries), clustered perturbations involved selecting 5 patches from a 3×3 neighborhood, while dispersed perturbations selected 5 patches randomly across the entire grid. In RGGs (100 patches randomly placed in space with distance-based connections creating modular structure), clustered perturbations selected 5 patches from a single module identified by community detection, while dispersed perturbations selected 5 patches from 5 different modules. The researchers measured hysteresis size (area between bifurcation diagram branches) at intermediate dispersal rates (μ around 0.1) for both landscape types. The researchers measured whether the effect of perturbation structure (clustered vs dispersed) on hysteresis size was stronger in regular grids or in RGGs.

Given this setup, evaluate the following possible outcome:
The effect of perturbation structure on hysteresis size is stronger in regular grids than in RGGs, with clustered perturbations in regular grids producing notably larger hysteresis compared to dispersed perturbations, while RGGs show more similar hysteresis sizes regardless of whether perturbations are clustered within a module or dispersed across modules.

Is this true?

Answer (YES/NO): NO